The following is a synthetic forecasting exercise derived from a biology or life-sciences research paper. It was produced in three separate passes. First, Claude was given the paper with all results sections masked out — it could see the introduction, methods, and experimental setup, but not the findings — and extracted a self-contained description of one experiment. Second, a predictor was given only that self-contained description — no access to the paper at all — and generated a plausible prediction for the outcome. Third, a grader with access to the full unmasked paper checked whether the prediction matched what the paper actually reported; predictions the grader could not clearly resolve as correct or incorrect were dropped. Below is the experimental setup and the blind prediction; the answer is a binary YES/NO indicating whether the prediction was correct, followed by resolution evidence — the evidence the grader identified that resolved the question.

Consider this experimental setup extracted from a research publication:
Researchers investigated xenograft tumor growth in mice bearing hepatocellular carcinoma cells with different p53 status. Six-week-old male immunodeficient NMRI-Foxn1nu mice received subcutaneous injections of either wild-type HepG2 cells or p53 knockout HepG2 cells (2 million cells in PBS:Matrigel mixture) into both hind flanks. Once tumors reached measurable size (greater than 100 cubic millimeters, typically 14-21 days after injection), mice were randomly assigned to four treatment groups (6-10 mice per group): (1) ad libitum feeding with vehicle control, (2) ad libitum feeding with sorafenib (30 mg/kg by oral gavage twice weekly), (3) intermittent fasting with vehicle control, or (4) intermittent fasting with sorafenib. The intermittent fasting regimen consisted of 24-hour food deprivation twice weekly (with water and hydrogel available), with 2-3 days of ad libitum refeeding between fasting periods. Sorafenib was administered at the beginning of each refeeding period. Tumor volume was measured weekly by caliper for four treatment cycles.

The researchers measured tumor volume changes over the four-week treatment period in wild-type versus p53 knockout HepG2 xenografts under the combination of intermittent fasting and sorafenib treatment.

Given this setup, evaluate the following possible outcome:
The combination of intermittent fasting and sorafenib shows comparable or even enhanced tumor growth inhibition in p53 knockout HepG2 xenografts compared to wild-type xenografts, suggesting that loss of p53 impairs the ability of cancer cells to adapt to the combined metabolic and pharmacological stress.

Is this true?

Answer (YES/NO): NO